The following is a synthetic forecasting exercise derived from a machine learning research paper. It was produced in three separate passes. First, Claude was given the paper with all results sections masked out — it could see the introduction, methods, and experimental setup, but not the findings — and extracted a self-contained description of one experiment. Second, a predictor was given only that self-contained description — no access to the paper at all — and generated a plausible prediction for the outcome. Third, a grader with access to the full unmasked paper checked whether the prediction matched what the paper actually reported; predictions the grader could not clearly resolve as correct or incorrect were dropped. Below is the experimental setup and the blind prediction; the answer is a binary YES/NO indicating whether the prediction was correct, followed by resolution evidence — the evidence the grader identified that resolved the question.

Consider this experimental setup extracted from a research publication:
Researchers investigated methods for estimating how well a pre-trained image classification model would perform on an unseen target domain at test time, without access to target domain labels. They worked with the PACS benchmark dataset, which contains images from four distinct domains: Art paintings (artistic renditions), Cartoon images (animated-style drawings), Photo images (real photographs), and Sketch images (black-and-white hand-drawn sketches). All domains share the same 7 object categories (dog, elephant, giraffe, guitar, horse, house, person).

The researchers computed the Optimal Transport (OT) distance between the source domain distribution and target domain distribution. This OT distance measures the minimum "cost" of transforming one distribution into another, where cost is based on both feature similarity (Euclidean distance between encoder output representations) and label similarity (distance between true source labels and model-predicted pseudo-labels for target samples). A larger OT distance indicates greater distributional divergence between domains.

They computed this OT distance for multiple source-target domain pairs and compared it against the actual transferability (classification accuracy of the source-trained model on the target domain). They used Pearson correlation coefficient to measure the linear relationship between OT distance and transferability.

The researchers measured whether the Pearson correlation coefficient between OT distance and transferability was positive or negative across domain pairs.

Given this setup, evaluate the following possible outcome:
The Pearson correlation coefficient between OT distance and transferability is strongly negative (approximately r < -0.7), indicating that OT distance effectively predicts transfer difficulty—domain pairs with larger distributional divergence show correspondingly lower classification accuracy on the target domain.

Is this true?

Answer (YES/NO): YES